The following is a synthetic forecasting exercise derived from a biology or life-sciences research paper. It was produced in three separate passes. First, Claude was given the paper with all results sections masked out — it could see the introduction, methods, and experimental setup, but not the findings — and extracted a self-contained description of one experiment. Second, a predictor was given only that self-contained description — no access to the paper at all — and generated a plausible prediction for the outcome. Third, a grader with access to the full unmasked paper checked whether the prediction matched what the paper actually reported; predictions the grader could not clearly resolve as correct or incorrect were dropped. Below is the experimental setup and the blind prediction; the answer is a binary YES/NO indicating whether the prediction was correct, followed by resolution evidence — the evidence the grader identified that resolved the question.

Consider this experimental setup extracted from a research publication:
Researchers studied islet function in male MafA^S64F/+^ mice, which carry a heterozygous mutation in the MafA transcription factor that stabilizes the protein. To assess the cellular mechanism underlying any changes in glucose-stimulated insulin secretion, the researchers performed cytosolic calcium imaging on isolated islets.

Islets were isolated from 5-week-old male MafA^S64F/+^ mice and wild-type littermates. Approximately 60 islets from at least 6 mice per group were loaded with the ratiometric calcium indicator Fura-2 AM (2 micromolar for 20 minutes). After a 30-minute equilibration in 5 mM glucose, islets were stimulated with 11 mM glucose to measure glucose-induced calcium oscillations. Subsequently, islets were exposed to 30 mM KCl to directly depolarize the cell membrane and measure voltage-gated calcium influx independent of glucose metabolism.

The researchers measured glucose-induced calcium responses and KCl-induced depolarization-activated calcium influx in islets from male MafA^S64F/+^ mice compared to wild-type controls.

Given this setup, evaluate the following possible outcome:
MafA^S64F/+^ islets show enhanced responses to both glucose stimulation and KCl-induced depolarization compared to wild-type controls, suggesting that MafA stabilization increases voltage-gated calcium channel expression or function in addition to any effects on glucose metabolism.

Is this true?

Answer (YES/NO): NO